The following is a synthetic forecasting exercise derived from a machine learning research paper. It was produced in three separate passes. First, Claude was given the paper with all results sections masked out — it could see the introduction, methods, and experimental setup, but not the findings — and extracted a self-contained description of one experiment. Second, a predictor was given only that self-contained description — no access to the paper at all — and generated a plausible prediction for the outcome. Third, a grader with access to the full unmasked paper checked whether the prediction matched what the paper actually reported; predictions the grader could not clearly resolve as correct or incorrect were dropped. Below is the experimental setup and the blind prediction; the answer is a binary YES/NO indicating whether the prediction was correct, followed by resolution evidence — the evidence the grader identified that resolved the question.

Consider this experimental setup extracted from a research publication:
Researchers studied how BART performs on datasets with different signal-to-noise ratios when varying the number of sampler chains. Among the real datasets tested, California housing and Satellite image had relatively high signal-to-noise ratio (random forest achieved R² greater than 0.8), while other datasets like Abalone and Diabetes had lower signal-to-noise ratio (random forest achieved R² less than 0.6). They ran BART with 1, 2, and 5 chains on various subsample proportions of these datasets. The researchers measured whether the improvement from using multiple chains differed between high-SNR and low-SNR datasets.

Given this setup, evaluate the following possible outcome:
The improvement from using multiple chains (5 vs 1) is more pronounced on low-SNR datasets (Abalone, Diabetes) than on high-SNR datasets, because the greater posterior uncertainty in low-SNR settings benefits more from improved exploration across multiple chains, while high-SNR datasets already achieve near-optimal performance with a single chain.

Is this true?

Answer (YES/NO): NO